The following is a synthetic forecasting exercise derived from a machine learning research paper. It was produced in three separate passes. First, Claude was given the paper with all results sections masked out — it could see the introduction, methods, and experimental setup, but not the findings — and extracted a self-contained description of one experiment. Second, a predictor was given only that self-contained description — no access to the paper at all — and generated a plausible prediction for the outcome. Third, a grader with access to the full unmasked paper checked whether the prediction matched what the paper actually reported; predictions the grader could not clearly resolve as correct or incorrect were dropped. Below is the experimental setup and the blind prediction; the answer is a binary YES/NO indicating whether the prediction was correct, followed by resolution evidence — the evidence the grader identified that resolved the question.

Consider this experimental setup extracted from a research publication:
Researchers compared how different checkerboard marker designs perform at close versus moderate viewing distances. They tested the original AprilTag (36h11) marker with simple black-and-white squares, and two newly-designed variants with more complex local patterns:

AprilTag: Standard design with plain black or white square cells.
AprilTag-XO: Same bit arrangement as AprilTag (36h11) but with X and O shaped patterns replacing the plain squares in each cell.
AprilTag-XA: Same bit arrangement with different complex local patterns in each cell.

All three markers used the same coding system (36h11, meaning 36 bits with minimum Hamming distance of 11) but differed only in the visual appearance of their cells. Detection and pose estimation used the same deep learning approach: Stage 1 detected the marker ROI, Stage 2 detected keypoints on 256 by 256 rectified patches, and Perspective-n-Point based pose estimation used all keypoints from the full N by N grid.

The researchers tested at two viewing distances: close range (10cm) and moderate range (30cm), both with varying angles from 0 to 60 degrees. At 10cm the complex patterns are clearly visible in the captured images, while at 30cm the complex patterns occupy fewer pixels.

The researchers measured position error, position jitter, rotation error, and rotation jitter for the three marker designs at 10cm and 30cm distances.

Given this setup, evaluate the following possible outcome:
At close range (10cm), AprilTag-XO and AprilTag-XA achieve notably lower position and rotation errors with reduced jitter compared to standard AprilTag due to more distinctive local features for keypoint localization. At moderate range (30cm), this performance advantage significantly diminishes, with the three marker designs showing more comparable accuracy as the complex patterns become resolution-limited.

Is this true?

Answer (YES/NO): NO